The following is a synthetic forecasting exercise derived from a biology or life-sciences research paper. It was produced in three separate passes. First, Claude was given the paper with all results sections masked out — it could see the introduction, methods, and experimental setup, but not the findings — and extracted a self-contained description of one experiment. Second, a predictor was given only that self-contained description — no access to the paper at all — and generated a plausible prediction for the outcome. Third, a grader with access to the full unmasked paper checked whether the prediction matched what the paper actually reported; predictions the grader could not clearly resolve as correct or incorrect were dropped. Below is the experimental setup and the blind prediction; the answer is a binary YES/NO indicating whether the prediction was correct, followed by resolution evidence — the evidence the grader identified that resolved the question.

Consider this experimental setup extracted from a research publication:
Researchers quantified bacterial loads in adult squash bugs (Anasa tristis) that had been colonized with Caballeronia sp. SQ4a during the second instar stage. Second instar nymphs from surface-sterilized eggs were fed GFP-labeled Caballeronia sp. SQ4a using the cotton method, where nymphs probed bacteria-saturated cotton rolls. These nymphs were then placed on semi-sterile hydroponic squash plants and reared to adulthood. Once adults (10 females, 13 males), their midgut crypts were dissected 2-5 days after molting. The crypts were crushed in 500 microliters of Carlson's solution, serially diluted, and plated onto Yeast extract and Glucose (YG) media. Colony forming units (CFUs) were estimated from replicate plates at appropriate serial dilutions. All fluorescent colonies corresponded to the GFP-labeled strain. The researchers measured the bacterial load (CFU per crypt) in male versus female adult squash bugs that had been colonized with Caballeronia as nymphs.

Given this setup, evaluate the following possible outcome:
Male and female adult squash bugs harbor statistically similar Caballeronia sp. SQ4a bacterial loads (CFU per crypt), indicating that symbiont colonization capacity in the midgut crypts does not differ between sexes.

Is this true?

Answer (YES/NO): YES